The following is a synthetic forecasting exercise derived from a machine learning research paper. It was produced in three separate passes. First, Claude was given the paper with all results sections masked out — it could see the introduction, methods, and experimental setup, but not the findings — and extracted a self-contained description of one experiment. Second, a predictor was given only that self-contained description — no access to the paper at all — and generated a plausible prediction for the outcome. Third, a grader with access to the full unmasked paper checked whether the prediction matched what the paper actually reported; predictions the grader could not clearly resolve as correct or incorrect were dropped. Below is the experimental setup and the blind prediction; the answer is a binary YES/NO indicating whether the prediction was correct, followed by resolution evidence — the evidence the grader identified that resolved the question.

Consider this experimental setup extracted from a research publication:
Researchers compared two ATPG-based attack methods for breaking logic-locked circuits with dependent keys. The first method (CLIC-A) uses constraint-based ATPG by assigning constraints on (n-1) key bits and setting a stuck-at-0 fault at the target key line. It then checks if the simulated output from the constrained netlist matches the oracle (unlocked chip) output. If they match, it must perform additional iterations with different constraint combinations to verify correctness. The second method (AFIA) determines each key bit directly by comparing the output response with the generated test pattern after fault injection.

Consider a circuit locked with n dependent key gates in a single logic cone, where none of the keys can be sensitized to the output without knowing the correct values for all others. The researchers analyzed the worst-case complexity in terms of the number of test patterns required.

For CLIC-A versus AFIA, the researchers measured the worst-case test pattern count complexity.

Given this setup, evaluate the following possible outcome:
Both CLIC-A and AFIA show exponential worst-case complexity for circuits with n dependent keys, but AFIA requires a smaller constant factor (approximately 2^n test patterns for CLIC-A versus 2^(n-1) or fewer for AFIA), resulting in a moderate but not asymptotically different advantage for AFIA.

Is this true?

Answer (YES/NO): NO